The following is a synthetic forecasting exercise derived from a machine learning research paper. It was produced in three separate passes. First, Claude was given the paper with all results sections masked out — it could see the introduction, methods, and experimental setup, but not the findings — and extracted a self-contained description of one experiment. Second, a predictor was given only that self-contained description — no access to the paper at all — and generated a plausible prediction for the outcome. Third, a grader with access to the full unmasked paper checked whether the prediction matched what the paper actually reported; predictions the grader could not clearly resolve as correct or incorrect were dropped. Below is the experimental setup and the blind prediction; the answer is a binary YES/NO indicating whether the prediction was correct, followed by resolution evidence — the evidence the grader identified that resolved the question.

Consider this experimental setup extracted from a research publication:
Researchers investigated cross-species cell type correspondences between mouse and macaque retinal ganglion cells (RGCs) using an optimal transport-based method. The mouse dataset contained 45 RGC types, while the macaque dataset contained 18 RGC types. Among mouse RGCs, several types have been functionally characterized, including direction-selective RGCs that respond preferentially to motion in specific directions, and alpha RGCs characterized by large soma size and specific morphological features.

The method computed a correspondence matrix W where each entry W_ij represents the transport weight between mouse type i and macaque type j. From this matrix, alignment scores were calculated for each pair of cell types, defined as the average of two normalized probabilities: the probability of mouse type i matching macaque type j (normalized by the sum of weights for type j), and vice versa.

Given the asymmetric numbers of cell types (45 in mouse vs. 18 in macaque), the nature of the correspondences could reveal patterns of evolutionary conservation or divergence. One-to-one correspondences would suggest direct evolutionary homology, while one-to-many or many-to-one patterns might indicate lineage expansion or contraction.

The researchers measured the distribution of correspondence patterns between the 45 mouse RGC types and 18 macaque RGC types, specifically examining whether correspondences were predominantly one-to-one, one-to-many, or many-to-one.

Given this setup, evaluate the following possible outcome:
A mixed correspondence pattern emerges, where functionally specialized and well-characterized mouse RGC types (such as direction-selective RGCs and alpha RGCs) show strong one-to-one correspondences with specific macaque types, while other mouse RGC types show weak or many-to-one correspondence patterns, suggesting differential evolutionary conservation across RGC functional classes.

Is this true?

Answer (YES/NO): YES